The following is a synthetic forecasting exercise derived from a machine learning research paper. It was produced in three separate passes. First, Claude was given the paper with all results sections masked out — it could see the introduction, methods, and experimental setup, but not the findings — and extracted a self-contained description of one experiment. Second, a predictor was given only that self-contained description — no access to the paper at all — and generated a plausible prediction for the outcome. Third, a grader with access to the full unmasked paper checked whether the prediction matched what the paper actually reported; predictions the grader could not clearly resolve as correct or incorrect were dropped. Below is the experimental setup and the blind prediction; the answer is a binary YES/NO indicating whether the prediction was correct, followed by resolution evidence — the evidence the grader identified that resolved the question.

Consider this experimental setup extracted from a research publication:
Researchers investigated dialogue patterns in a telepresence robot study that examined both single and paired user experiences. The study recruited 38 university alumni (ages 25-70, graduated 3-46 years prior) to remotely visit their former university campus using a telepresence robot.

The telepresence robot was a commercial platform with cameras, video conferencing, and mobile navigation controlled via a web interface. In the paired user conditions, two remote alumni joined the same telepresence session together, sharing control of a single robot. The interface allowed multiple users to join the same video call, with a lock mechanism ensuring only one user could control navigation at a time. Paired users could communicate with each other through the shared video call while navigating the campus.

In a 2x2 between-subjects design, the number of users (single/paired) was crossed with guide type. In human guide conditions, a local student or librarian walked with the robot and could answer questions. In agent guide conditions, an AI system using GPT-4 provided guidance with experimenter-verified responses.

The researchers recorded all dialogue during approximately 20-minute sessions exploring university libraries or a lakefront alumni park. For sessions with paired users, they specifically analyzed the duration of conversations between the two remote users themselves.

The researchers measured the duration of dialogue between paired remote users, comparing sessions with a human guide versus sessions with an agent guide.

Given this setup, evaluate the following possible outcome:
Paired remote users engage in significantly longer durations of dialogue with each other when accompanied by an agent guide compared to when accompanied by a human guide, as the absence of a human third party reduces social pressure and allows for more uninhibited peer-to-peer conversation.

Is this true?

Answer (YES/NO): NO